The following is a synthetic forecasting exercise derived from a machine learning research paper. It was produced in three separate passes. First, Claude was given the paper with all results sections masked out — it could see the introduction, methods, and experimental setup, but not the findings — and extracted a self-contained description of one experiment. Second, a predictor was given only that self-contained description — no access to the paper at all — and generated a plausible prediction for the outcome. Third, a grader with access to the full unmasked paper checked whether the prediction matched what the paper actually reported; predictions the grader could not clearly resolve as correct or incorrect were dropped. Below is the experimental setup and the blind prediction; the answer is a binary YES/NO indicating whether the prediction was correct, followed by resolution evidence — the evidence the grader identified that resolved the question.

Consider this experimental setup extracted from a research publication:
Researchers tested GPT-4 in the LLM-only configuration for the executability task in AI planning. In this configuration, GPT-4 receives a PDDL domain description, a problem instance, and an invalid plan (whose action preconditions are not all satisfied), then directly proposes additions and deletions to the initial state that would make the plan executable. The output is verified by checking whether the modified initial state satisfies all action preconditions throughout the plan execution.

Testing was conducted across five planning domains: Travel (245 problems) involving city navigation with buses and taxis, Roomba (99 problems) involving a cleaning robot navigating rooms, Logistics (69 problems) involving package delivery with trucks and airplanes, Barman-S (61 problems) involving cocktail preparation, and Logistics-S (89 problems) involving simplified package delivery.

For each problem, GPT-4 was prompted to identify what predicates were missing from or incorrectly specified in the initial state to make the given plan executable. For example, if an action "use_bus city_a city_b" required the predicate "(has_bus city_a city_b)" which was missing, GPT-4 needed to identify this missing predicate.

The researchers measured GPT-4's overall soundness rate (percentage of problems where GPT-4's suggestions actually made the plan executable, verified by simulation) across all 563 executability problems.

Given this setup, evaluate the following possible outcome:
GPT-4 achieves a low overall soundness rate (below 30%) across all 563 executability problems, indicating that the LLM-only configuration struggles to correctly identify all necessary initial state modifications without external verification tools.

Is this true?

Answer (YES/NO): NO